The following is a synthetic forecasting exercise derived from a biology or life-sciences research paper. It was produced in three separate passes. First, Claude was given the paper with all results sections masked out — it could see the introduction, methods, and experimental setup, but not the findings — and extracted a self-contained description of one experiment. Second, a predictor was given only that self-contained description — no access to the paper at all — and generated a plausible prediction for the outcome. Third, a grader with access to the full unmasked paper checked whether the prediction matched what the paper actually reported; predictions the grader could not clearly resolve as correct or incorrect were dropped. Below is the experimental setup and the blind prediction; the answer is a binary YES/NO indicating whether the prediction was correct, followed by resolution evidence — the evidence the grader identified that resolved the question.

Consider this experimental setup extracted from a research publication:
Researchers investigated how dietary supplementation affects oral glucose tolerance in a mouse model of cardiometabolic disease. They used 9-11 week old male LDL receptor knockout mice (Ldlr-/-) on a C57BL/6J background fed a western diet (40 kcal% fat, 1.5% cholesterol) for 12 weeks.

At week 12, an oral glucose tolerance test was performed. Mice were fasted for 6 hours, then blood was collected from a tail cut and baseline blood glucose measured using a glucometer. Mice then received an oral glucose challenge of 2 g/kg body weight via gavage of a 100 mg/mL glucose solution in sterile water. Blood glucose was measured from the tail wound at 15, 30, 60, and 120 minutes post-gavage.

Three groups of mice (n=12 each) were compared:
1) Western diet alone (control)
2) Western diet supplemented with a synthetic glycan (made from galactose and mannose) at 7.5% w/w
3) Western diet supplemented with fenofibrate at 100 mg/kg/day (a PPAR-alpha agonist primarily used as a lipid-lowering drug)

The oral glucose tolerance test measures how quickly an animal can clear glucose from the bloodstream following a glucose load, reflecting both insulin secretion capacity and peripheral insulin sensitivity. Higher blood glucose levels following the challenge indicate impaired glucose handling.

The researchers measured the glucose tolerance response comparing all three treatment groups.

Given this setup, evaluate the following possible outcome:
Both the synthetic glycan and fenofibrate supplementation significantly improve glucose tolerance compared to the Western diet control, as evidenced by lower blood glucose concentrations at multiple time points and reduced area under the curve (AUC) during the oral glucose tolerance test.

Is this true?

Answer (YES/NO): NO